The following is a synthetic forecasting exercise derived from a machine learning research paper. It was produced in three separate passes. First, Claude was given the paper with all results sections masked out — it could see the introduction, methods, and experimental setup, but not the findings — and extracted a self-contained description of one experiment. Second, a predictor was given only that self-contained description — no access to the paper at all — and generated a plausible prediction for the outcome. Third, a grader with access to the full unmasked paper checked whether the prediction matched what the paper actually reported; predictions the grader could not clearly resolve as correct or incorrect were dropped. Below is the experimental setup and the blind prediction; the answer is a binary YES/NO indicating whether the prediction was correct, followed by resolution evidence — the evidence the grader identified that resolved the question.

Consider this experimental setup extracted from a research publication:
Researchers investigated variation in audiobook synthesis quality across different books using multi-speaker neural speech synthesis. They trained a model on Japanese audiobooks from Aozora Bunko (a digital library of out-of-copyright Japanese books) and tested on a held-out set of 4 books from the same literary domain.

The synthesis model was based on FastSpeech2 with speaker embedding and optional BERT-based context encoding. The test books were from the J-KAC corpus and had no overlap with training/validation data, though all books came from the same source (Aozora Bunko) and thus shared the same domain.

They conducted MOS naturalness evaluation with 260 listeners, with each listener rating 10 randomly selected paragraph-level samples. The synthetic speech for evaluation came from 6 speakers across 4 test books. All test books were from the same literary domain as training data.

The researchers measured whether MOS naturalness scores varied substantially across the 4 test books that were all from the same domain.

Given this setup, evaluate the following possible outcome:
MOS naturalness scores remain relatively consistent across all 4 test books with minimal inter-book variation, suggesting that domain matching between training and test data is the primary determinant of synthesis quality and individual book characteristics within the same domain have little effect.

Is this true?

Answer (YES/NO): NO